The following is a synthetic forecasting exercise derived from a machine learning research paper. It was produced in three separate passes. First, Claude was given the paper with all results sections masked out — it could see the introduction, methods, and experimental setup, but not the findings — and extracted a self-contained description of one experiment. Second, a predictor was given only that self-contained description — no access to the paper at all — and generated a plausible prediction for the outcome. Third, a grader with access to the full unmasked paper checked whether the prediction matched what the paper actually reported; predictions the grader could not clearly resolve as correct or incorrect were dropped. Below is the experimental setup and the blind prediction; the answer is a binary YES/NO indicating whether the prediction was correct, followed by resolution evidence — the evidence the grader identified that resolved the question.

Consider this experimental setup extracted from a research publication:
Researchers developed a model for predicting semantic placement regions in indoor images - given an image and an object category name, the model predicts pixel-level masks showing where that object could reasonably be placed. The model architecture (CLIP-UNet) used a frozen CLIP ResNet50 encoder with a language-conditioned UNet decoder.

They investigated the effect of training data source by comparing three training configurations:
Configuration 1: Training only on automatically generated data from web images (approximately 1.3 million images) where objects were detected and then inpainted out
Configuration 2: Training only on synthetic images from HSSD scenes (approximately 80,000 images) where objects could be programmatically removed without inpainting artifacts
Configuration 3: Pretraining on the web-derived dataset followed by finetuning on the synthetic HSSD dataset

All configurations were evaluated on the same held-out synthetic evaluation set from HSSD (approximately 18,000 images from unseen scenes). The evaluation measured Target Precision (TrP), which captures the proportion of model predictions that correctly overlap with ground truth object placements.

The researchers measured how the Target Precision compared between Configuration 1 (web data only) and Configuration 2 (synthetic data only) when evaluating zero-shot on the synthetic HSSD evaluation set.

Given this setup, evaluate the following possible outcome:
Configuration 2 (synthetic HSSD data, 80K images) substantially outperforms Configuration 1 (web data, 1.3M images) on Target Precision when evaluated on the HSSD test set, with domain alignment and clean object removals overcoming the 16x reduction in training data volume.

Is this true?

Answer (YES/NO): YES